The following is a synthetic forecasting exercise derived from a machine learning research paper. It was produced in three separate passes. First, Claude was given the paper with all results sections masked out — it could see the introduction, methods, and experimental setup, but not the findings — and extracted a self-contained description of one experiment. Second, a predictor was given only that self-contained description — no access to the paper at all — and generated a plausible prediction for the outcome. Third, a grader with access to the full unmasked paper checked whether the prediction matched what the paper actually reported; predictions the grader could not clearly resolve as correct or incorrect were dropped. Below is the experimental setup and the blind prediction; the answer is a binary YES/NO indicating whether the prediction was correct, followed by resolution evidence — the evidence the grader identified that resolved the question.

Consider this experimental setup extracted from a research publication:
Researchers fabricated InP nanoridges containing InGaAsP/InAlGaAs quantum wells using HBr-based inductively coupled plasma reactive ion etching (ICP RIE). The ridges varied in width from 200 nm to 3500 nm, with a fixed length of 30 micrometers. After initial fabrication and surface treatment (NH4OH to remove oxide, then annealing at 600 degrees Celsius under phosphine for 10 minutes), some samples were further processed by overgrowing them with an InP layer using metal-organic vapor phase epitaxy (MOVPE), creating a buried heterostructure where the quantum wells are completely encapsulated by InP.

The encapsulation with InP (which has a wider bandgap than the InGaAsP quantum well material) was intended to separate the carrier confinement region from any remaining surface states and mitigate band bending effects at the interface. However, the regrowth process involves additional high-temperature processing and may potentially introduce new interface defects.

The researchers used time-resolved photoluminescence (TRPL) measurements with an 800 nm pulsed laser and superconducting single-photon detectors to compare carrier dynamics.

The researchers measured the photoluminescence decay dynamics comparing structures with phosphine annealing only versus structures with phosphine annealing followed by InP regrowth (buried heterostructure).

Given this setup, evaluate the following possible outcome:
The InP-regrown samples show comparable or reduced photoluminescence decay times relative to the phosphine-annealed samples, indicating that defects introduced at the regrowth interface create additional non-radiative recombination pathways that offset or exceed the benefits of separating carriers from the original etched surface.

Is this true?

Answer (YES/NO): NO